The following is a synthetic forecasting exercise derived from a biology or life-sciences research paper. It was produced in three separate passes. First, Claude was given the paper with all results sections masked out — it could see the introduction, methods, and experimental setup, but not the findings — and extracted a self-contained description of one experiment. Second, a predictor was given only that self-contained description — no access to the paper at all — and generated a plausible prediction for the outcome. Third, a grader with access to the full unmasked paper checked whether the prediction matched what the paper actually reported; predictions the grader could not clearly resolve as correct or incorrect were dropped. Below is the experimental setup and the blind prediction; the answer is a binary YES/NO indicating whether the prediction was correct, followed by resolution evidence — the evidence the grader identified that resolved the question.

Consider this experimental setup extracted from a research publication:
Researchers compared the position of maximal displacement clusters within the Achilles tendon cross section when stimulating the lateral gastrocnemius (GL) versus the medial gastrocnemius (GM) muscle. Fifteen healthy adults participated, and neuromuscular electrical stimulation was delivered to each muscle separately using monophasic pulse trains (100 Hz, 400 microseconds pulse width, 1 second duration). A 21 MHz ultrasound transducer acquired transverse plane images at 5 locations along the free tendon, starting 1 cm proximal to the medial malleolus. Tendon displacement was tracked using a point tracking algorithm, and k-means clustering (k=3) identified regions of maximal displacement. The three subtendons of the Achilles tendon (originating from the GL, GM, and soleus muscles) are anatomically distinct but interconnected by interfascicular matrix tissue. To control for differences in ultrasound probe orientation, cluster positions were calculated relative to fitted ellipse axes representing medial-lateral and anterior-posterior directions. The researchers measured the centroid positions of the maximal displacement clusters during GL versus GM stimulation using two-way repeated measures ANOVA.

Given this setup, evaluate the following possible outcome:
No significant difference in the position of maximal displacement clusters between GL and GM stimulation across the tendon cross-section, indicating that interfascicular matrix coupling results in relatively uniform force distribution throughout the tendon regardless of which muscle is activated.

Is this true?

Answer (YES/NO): NO